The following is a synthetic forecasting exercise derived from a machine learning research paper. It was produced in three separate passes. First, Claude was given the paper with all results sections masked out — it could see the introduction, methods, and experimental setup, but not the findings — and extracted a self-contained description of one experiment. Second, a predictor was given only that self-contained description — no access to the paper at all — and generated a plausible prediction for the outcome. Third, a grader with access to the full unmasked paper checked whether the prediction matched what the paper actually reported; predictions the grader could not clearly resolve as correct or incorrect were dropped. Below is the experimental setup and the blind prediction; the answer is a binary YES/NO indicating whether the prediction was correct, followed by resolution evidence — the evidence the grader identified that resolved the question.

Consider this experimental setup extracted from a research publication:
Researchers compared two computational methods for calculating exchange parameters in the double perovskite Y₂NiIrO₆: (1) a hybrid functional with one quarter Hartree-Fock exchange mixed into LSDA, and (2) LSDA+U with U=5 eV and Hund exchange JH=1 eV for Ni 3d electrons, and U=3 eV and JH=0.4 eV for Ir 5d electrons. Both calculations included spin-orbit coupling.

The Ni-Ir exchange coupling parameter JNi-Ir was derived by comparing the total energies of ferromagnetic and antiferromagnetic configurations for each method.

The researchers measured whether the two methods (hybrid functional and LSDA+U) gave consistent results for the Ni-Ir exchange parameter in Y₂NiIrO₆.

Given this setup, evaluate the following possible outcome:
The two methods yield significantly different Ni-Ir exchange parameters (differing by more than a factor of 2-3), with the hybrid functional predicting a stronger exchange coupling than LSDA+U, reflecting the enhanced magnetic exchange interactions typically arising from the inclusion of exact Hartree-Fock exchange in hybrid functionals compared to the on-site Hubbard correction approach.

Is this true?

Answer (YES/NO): NO